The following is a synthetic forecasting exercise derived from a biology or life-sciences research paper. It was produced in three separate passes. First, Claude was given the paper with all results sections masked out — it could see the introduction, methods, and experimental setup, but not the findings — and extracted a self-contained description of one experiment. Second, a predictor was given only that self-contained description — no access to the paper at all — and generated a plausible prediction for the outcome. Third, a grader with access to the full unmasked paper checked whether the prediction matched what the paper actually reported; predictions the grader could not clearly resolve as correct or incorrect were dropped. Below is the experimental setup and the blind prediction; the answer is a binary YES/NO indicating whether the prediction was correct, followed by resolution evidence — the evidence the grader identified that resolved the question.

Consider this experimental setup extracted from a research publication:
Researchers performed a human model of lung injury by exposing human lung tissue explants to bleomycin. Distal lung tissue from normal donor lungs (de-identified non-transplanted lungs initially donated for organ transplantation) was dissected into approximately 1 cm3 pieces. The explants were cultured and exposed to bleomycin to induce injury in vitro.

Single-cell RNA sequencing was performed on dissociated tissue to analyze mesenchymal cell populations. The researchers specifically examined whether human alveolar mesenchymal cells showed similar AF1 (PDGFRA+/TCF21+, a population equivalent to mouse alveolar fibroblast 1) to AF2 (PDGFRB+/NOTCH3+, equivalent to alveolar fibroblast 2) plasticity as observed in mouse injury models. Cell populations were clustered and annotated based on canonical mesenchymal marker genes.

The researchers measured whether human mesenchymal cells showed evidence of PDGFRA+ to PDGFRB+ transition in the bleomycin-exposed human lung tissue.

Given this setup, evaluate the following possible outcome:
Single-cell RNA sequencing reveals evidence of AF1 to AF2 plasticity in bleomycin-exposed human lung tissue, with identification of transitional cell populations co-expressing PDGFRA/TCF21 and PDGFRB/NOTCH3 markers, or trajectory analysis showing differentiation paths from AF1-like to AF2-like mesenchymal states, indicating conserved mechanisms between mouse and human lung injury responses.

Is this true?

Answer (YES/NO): NO